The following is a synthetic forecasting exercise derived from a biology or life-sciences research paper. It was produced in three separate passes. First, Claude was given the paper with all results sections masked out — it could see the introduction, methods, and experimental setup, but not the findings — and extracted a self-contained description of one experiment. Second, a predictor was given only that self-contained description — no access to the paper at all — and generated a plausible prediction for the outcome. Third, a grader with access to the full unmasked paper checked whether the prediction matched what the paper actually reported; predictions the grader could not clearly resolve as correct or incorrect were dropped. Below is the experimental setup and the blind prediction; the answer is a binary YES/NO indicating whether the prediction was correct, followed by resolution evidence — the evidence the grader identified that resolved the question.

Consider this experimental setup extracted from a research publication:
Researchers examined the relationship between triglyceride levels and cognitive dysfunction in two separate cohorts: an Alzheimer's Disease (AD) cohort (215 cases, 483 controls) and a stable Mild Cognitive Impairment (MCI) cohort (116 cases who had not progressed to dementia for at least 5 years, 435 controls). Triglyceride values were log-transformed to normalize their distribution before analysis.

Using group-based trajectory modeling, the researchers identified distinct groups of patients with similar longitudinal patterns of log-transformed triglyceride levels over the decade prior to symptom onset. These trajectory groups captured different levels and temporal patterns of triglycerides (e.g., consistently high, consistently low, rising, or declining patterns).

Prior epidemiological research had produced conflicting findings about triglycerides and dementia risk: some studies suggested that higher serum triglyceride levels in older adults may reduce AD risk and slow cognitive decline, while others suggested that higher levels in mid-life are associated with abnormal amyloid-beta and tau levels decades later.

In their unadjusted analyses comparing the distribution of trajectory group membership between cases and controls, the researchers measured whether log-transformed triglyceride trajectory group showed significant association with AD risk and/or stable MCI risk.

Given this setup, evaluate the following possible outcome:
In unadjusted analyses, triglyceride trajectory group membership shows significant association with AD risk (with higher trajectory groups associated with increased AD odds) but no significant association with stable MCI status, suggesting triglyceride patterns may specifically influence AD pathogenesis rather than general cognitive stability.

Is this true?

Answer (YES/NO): NO